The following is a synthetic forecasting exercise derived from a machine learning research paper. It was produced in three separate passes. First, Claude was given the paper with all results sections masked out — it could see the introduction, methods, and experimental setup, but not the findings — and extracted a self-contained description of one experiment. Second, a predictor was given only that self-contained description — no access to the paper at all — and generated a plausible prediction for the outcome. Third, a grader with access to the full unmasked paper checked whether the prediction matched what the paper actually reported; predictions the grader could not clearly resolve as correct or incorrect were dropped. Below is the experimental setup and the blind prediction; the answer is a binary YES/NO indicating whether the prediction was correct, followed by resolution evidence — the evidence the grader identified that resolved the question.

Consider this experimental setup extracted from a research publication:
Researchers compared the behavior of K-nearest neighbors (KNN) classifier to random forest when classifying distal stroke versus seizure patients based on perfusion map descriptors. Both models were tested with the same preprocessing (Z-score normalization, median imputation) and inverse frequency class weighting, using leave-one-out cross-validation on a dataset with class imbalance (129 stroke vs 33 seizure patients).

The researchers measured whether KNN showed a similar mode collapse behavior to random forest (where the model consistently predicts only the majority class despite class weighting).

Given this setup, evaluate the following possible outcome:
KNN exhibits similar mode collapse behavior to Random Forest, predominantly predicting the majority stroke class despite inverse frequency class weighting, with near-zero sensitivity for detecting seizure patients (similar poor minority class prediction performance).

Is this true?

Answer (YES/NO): YES